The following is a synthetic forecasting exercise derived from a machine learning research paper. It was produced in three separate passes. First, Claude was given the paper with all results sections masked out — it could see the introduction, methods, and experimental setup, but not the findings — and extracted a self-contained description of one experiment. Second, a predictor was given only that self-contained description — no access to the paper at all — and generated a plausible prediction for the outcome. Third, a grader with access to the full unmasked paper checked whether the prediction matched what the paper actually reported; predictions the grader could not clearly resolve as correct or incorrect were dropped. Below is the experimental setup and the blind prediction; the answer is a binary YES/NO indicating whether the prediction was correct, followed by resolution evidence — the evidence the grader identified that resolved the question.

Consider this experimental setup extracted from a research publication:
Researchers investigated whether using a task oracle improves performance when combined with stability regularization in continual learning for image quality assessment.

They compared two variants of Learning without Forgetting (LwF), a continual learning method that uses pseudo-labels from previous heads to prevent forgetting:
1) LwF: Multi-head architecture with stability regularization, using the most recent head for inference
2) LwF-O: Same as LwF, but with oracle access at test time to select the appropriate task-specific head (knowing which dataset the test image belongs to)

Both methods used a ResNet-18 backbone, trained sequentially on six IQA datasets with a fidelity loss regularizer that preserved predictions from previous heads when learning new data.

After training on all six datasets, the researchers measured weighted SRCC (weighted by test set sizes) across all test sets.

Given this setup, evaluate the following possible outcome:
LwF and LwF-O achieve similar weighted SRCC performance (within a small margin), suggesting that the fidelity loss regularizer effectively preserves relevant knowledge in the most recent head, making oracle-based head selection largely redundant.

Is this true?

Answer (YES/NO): NO